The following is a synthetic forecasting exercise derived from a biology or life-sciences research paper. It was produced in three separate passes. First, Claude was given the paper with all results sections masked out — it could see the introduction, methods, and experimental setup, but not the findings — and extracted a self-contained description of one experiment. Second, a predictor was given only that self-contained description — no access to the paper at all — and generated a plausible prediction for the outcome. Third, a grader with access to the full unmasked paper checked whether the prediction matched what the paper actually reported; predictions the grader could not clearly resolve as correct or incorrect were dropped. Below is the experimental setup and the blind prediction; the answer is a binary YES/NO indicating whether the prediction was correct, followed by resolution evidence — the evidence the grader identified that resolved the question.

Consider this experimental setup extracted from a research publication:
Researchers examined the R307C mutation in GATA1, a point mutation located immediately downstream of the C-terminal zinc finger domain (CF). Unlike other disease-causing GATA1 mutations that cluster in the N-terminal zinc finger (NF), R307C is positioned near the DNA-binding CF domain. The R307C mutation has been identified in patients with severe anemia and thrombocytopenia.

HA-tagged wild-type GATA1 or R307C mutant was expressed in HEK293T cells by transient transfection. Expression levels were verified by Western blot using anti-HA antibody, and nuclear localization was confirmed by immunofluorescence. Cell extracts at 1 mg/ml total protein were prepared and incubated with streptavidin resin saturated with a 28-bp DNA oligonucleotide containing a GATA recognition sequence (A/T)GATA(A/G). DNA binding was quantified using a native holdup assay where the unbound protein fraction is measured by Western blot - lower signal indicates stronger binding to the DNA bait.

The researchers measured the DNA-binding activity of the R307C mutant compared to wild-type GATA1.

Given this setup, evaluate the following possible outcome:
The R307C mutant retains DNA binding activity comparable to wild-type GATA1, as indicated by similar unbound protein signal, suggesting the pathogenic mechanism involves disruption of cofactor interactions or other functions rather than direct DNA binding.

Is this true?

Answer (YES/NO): NO